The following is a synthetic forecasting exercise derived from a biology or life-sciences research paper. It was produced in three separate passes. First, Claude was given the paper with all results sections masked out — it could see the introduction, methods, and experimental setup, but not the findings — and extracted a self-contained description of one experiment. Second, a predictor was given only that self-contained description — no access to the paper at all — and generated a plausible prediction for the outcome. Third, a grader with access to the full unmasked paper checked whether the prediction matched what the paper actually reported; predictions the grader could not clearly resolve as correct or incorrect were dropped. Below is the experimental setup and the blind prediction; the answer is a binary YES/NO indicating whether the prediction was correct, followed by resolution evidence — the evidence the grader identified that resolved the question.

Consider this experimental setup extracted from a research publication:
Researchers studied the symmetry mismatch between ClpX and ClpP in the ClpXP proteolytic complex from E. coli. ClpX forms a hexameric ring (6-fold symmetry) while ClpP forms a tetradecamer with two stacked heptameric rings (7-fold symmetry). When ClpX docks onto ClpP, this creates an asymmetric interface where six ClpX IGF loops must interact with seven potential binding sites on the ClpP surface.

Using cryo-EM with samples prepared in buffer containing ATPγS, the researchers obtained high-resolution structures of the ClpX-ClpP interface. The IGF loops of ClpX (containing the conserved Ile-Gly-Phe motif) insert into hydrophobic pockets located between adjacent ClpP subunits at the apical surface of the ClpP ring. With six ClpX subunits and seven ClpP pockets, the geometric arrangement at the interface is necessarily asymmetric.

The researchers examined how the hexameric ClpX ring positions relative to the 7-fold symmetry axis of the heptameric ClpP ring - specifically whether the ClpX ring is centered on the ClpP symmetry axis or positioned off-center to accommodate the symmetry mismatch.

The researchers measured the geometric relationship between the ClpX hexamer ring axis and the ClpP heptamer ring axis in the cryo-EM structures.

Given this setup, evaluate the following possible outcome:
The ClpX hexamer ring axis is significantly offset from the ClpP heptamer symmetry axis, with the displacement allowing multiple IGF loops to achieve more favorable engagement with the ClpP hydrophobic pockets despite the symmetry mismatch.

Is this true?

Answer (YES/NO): NO